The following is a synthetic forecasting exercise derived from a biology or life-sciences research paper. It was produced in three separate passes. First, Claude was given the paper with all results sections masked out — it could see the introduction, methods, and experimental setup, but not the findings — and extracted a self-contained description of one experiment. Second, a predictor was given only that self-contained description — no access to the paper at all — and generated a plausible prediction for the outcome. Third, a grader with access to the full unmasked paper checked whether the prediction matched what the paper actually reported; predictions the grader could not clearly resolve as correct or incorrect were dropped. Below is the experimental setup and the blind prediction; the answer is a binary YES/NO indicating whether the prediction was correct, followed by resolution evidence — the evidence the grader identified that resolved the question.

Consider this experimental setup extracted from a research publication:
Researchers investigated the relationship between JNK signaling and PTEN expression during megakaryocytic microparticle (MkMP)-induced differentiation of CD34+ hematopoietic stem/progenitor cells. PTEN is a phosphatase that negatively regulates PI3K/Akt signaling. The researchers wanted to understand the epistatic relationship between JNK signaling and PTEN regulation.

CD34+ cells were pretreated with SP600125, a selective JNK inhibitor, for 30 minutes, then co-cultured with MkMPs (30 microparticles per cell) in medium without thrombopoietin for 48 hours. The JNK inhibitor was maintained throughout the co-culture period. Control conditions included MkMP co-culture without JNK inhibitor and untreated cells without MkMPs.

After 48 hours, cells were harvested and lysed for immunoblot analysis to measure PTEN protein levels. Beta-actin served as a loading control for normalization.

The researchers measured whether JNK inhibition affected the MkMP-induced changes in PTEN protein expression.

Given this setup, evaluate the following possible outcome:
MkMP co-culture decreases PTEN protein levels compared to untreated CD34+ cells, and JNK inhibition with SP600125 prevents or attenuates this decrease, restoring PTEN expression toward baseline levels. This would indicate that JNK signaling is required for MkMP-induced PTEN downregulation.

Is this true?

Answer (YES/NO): YES